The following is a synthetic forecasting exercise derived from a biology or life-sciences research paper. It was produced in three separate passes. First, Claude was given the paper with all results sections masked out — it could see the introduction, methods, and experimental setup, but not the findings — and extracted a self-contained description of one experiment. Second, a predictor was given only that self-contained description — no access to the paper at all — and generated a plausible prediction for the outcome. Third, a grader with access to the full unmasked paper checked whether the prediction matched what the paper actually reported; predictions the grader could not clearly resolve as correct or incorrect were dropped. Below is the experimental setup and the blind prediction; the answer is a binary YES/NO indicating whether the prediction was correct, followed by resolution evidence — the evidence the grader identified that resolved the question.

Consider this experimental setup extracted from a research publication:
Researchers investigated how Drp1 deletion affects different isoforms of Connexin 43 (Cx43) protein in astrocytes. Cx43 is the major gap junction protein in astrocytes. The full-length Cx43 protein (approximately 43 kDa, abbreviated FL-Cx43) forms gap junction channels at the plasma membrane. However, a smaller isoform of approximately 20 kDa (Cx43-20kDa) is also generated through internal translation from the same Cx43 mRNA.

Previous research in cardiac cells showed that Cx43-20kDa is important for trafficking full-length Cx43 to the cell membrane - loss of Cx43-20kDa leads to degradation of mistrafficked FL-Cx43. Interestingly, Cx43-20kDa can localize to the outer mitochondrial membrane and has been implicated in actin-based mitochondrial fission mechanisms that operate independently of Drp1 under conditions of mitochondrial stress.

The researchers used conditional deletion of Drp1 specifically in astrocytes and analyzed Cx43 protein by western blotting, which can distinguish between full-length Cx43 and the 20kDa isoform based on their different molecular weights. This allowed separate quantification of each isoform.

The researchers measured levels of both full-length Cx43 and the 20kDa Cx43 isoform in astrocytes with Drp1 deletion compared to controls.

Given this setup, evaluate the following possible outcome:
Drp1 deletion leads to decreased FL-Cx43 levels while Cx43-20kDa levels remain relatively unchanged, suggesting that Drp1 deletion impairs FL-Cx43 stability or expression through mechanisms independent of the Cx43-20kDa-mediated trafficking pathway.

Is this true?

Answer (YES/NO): NO